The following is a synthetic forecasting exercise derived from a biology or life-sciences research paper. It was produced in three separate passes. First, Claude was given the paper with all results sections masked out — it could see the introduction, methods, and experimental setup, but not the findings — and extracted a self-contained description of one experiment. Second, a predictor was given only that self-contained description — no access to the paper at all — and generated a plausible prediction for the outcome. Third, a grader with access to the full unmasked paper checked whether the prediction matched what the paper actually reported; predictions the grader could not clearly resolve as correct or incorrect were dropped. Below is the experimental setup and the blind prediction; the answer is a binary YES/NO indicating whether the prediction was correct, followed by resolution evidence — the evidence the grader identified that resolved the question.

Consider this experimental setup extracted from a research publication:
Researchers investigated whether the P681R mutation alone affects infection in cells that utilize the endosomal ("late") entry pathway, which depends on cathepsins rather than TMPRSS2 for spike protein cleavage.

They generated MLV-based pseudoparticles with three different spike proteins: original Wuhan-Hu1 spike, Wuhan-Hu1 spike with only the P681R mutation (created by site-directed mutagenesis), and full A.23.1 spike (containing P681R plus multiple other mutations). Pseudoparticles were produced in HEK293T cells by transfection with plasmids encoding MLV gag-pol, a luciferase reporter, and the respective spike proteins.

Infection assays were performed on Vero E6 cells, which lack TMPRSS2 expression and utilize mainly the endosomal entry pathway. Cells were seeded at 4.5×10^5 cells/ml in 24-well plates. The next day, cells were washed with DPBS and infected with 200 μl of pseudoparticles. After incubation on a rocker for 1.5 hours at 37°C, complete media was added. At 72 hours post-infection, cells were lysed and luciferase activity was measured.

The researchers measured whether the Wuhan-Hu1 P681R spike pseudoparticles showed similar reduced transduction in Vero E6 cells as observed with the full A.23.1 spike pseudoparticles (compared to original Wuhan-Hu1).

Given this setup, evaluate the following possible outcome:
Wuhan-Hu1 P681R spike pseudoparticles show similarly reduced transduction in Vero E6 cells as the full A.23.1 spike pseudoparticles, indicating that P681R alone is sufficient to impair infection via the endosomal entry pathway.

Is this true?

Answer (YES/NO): NO